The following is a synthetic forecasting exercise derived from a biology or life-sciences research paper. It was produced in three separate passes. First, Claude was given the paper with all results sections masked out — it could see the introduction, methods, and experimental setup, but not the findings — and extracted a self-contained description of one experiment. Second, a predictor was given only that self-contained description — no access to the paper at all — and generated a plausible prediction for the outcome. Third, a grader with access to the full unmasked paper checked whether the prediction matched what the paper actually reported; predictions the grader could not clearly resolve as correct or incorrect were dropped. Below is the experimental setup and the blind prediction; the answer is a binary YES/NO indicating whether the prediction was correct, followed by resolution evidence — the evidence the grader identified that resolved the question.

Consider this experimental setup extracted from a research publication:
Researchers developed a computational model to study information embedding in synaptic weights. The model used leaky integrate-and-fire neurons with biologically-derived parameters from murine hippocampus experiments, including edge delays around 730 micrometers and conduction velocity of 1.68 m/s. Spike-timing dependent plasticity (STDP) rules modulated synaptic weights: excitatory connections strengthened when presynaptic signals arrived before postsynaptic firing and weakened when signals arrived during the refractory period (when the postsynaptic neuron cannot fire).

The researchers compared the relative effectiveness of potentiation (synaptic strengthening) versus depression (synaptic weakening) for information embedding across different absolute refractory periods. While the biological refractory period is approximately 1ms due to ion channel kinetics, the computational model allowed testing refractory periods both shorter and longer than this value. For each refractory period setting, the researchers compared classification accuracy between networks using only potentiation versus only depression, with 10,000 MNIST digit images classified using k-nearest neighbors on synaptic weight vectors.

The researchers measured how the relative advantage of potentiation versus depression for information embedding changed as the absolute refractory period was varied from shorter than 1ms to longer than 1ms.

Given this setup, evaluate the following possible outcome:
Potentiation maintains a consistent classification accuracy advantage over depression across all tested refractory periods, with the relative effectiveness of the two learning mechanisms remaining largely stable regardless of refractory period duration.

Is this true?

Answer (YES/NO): NO